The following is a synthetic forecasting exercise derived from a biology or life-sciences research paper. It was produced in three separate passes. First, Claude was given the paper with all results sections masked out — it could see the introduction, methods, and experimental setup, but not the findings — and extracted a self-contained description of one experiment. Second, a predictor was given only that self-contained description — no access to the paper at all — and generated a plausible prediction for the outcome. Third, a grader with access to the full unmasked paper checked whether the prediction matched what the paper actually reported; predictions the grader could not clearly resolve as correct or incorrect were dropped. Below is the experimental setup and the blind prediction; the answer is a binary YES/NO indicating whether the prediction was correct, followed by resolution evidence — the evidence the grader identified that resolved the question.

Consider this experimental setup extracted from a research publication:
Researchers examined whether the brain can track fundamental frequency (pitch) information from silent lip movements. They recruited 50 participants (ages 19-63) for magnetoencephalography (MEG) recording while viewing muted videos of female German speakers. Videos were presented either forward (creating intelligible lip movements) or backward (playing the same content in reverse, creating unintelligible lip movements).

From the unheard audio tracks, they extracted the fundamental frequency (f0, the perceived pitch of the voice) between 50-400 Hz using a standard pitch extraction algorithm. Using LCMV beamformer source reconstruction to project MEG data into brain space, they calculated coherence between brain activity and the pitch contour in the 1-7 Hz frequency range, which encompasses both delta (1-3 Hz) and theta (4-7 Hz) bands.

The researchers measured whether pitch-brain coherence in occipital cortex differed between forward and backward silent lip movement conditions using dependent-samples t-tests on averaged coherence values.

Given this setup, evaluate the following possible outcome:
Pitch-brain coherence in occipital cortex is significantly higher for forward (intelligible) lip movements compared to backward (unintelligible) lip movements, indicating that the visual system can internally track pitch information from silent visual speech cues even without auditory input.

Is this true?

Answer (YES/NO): YES